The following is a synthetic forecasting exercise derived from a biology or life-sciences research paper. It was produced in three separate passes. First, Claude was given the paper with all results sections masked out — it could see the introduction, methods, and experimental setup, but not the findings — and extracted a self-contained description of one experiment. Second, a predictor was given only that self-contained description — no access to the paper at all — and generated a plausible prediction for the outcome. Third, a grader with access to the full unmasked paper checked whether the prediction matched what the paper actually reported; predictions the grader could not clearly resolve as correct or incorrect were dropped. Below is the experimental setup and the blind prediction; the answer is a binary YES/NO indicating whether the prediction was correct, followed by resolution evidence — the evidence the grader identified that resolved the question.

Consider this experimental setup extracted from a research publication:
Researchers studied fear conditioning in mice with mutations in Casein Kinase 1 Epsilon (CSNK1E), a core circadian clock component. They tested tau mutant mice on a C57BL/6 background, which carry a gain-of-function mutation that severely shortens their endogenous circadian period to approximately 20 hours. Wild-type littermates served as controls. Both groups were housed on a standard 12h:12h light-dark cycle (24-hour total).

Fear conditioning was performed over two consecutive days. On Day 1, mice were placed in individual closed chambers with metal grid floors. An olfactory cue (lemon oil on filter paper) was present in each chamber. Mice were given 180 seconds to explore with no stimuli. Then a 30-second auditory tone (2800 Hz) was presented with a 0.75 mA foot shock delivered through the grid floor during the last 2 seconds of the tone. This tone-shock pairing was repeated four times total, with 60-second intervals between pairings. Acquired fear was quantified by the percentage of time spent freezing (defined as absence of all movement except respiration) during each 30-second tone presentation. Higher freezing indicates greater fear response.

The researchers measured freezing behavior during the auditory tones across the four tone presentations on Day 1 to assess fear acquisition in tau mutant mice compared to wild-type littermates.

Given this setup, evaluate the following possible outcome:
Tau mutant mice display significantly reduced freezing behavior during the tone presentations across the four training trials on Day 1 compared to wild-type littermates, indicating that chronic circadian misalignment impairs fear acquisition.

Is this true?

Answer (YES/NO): YES